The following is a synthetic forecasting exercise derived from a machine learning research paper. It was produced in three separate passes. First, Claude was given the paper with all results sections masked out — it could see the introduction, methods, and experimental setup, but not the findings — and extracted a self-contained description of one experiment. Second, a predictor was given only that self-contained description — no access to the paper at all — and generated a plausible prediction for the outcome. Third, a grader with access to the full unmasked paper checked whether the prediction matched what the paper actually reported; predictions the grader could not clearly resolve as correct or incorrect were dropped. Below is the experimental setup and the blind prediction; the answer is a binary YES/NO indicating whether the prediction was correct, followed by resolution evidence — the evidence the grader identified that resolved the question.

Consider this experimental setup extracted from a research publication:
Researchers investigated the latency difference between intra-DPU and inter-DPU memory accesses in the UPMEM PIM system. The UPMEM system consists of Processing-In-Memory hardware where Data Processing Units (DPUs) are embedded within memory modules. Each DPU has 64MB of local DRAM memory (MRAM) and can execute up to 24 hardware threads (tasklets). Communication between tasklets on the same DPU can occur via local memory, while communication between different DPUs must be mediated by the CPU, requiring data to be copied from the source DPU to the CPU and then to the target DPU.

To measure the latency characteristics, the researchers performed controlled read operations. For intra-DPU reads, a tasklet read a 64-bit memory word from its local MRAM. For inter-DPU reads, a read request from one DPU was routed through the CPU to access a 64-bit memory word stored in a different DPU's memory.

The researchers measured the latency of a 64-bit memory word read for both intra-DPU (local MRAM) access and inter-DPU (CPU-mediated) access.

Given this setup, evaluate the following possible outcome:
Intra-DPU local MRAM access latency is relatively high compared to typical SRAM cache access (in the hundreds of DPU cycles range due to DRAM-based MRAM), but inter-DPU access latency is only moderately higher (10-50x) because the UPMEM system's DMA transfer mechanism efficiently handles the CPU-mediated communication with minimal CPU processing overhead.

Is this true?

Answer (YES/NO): NO